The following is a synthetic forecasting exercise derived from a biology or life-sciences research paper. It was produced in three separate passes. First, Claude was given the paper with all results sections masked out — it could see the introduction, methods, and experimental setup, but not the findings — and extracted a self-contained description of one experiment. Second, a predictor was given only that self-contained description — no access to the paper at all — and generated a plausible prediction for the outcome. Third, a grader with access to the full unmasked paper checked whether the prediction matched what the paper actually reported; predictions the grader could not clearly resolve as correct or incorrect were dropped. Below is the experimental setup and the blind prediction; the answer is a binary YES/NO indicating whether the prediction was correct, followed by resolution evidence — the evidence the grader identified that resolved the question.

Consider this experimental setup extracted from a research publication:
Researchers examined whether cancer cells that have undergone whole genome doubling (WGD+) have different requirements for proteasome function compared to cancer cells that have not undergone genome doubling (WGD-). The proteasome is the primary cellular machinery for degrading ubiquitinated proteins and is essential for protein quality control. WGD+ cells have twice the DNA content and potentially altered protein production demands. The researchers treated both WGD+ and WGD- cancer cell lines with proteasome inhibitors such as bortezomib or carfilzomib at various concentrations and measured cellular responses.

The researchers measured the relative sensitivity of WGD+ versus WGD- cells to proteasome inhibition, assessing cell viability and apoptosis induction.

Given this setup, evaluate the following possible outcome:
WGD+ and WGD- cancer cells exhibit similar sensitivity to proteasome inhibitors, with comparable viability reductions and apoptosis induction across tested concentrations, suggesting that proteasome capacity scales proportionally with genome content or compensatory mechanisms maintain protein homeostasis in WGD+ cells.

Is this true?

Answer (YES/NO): NO